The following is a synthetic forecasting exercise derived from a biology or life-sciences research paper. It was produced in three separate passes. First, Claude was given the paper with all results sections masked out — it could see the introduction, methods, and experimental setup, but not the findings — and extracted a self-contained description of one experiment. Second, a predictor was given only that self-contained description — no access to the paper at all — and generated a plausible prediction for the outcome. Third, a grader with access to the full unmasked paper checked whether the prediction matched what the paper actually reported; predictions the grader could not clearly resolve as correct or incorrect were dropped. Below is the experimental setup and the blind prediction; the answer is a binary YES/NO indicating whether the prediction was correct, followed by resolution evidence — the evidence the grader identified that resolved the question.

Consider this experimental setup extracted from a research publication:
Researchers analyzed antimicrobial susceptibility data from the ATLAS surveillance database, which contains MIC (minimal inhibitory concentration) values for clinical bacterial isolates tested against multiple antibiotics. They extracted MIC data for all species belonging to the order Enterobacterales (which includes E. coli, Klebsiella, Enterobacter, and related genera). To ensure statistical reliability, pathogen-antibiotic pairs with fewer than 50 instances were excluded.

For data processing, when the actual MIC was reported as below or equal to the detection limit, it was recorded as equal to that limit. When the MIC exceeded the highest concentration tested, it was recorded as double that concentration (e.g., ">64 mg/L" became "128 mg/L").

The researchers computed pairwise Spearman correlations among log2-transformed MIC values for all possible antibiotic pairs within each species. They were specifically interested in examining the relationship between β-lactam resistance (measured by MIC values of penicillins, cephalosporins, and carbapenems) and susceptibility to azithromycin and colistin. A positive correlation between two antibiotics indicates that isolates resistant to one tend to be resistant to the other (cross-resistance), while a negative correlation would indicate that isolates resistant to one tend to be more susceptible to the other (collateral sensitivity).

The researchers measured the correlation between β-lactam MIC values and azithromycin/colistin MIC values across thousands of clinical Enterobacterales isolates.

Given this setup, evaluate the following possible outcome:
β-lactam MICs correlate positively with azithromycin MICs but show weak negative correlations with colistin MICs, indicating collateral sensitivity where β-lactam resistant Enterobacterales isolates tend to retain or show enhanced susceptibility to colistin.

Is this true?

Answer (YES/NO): YES